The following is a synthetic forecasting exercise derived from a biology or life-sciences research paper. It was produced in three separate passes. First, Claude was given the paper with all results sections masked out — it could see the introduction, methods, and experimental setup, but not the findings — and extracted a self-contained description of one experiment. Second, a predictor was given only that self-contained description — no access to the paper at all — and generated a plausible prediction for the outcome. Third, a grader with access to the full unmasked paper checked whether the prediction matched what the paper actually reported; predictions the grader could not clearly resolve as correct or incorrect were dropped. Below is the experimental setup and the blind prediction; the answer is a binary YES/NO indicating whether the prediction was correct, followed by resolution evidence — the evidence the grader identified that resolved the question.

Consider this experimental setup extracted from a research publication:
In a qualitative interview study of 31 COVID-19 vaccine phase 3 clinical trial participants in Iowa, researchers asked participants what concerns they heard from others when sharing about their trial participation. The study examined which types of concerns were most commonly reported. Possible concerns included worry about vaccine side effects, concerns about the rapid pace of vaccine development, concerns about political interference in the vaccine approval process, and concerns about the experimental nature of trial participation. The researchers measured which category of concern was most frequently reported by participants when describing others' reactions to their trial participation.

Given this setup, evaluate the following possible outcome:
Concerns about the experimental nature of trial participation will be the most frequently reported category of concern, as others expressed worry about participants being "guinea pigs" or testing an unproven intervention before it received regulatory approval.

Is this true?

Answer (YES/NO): NO